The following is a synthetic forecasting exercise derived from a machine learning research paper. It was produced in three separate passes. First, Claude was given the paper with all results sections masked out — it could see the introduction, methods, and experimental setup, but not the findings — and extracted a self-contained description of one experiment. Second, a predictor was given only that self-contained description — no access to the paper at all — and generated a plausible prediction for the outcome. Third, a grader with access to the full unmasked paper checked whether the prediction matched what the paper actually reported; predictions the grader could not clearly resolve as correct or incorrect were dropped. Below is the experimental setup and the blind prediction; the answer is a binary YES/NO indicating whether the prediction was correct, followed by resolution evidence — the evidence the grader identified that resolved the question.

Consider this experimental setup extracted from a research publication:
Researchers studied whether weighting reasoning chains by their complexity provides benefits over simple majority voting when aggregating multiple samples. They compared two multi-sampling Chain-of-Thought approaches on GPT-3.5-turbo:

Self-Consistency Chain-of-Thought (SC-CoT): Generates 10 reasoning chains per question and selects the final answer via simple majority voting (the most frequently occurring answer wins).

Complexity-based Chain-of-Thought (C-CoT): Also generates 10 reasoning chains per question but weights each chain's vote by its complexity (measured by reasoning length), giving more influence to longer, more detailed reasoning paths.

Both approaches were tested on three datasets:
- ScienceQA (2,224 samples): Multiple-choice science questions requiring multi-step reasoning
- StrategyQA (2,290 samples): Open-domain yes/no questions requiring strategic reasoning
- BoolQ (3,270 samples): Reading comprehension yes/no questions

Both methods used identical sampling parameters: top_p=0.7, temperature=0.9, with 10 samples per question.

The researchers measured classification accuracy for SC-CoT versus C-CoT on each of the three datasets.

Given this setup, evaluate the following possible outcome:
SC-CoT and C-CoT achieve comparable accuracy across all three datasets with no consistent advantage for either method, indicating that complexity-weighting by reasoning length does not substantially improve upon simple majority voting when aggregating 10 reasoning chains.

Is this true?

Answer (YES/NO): NO